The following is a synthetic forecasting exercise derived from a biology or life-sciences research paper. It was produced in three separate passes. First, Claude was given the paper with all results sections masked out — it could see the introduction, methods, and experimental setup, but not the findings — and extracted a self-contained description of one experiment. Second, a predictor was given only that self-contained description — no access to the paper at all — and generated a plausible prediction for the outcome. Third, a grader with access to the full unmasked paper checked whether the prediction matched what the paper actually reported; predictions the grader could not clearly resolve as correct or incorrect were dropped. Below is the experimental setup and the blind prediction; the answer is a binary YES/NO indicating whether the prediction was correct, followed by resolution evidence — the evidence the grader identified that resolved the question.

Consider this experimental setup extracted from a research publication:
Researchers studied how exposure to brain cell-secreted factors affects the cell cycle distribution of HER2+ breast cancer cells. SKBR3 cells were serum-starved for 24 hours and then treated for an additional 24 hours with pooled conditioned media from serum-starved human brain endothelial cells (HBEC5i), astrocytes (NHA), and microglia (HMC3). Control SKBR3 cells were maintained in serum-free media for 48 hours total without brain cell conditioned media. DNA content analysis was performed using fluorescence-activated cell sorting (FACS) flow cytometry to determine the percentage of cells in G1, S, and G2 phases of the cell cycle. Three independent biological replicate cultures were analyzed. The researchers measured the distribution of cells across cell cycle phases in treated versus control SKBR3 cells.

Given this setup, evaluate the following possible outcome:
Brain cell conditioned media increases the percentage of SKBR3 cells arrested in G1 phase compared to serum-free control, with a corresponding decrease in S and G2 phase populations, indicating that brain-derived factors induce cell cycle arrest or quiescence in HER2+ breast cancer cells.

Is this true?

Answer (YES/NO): NO